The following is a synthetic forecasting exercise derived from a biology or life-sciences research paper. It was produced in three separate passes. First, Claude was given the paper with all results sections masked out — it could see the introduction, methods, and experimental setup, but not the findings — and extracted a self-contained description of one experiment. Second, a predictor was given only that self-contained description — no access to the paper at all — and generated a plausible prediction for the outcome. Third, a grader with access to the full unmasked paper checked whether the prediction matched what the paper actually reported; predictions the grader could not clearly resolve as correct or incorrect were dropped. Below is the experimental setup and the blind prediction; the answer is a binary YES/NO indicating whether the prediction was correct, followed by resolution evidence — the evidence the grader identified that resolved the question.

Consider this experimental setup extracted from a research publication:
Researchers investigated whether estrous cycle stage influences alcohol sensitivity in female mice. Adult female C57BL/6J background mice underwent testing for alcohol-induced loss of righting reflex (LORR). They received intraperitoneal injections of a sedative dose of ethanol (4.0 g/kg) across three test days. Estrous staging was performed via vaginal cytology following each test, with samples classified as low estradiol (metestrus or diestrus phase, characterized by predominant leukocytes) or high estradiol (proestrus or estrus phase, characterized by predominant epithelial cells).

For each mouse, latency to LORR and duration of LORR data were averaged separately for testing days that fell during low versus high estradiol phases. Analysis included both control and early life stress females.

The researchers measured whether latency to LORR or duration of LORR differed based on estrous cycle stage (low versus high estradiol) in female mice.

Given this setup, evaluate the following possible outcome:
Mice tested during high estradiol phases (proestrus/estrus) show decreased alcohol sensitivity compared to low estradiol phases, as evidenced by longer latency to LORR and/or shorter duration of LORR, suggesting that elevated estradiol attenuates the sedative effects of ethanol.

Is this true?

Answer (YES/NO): NO